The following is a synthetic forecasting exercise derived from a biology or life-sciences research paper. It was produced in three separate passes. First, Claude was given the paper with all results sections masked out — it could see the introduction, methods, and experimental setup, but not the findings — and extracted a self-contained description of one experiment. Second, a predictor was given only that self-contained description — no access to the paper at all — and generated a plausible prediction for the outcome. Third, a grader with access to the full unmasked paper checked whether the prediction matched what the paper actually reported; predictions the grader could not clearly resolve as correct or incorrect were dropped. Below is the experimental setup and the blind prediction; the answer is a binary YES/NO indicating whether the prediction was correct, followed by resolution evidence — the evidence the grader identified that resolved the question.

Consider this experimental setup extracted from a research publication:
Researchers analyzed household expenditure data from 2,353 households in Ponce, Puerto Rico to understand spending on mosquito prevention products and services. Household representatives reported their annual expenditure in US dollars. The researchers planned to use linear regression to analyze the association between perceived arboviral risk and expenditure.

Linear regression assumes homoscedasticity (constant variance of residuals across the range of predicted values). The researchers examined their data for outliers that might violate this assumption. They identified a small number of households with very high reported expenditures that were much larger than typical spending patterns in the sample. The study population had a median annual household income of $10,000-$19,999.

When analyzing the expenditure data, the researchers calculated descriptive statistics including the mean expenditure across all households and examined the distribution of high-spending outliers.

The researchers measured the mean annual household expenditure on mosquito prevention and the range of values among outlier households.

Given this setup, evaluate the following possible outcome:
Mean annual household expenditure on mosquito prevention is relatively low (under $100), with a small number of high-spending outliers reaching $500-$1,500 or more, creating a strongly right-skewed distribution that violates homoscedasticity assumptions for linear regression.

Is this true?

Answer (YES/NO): NO